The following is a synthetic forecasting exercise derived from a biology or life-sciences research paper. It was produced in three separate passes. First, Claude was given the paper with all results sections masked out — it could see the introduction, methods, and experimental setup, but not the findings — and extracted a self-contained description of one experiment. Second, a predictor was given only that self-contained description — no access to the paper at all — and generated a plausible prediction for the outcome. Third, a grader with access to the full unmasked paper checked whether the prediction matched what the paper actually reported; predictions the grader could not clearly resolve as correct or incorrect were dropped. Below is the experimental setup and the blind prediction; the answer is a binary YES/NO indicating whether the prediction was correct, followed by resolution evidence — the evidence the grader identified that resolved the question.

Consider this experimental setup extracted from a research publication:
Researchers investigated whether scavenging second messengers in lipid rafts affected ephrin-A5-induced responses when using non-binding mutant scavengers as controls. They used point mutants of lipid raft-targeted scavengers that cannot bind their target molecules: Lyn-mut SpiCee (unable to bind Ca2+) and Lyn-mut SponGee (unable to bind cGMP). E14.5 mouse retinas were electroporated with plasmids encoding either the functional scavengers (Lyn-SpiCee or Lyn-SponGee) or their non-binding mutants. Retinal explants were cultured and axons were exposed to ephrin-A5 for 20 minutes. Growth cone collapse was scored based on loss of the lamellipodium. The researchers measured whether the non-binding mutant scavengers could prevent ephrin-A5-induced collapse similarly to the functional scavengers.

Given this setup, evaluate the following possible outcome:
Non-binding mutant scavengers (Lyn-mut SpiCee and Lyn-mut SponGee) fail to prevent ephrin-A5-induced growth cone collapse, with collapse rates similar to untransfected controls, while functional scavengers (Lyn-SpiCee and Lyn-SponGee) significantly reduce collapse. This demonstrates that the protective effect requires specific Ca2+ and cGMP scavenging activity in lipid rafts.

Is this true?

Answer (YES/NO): YES